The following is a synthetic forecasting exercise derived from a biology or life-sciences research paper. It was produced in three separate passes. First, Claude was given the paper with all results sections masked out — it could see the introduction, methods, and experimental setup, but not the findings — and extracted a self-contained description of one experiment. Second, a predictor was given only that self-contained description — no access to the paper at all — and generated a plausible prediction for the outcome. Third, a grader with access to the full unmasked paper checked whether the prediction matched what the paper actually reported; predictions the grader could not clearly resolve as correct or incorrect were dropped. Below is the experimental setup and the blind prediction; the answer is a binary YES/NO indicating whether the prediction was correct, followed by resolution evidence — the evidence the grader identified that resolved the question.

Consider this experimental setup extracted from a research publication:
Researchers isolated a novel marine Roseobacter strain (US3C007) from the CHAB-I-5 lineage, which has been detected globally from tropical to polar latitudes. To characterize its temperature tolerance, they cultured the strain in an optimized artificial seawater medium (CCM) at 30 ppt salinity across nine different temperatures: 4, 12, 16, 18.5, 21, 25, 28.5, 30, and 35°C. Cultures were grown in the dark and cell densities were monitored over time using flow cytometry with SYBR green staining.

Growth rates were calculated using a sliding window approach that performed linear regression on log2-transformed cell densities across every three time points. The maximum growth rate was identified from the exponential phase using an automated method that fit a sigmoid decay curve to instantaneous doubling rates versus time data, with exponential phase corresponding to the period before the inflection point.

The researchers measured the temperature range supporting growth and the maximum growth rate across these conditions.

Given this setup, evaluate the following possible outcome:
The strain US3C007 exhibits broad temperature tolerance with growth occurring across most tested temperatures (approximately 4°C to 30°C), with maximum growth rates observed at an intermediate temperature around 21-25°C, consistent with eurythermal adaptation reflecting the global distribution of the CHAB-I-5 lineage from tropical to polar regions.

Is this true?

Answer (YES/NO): NO